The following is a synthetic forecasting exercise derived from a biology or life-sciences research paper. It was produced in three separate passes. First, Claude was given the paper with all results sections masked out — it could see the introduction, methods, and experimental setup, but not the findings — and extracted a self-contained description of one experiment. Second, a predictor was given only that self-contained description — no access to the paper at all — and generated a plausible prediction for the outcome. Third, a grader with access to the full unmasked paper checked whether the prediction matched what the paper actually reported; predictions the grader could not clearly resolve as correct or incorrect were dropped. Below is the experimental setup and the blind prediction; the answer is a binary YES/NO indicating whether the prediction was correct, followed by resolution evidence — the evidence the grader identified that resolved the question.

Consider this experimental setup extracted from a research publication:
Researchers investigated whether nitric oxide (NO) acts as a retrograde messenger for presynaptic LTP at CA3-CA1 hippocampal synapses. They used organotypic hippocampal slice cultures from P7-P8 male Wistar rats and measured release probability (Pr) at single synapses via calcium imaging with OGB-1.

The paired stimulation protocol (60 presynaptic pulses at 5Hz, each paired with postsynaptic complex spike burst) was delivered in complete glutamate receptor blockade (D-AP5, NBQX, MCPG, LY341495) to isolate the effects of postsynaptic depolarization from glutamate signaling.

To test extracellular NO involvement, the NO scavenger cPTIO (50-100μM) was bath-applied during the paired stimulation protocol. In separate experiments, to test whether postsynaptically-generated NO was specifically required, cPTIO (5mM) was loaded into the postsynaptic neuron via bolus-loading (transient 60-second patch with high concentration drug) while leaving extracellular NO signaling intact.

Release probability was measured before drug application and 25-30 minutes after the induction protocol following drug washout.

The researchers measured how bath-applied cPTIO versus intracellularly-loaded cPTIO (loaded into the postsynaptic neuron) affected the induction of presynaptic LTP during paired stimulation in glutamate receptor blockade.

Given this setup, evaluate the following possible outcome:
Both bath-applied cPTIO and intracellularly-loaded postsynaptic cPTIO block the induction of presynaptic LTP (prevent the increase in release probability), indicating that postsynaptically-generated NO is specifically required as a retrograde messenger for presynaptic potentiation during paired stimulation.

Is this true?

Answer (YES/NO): YES